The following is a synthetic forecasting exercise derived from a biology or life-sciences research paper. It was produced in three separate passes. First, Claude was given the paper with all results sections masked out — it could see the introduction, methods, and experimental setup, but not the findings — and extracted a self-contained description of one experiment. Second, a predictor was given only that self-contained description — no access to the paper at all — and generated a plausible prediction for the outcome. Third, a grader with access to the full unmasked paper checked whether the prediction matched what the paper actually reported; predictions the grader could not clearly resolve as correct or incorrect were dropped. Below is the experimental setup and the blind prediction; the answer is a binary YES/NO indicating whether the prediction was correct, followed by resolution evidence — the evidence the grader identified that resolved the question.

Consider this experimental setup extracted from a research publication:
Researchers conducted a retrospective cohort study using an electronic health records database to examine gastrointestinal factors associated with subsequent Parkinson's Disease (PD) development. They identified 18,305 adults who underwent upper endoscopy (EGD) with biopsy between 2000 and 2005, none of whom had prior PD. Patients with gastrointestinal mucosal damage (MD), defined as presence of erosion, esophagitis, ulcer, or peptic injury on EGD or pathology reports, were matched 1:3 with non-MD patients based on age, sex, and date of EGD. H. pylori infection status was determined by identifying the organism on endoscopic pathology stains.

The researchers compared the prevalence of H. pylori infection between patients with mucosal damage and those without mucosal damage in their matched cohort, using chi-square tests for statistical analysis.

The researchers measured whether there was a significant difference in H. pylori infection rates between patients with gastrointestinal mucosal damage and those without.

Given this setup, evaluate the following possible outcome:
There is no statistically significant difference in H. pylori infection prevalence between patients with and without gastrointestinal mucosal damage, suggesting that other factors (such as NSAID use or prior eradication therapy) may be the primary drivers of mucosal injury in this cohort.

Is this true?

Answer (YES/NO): YES